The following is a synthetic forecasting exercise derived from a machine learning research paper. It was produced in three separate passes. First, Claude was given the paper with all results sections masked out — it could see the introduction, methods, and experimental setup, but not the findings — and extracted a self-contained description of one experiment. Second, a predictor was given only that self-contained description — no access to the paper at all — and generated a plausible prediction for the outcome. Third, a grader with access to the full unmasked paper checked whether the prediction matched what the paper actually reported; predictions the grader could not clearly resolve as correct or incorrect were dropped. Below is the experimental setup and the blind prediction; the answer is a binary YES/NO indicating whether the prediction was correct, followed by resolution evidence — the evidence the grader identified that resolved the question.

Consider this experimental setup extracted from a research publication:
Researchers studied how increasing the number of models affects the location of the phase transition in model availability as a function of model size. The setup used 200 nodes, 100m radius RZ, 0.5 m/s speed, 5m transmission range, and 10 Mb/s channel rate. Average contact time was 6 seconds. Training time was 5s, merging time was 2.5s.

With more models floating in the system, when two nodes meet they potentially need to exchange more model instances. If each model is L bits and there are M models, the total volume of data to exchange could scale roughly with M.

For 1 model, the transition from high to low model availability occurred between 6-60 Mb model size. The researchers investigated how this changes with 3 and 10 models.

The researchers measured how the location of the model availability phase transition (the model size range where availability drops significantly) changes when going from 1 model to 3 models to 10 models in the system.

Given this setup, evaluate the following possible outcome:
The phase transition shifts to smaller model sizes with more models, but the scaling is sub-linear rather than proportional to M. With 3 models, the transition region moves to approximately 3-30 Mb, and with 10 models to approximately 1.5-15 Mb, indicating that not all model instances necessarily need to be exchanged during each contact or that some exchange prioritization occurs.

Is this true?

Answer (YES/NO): NO